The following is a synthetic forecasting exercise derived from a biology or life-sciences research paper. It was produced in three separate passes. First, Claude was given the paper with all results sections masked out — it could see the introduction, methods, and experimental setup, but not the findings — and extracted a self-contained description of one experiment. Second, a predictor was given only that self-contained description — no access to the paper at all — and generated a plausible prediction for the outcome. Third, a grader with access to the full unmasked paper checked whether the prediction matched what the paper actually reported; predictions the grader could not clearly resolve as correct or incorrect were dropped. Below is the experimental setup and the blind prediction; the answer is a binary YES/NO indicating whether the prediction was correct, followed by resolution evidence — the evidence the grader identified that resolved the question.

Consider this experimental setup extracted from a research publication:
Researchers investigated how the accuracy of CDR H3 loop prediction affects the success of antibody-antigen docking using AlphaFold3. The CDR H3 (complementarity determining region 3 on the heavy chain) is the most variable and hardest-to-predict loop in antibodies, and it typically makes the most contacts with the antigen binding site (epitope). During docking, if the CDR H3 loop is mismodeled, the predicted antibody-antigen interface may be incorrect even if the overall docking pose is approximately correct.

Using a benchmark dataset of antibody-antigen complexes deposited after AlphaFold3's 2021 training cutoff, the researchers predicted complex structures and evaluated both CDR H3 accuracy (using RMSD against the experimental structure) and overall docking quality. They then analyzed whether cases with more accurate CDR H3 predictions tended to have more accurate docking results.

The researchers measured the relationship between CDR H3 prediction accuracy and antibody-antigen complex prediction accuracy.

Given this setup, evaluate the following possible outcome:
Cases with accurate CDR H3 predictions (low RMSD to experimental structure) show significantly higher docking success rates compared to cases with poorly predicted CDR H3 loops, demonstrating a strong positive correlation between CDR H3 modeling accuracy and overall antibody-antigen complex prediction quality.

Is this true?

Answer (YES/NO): YES